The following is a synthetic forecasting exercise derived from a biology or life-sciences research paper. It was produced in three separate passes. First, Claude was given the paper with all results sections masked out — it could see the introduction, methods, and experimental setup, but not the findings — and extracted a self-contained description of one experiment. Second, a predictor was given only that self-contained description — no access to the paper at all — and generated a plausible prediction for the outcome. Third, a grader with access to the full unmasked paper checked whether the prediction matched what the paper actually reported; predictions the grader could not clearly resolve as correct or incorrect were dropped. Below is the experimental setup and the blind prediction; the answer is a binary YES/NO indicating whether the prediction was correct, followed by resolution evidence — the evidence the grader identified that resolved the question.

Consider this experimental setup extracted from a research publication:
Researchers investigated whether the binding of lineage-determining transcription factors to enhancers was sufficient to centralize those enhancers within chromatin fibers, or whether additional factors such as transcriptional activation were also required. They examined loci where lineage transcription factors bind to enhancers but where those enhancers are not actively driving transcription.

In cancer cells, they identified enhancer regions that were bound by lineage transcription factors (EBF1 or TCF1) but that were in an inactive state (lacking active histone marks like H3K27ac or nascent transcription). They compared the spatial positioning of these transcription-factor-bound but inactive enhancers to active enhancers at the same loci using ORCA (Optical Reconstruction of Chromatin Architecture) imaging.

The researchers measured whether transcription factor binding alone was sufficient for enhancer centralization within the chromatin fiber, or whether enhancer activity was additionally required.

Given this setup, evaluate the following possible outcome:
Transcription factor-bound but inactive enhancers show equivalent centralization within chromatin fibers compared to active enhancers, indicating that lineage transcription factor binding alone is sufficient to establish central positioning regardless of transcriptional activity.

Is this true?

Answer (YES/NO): YES